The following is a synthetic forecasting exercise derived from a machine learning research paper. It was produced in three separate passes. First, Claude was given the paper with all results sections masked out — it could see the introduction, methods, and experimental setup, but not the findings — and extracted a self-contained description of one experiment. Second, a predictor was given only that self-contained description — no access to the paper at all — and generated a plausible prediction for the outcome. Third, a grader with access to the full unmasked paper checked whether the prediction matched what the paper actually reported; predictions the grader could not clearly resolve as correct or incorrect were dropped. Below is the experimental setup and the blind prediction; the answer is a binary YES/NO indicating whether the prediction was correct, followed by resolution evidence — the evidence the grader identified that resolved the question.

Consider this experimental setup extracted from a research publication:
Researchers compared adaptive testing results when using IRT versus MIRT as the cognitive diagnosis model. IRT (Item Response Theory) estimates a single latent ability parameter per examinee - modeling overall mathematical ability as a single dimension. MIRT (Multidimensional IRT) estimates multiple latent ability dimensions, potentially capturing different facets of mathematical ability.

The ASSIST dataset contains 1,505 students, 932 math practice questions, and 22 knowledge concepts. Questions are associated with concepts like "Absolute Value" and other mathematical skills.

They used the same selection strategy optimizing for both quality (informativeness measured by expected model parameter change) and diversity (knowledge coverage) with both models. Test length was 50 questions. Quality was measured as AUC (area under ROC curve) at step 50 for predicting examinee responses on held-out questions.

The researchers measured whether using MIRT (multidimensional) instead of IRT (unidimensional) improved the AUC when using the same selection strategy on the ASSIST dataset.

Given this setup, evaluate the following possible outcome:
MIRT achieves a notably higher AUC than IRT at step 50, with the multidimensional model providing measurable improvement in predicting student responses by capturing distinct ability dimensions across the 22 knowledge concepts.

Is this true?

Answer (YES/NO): YES